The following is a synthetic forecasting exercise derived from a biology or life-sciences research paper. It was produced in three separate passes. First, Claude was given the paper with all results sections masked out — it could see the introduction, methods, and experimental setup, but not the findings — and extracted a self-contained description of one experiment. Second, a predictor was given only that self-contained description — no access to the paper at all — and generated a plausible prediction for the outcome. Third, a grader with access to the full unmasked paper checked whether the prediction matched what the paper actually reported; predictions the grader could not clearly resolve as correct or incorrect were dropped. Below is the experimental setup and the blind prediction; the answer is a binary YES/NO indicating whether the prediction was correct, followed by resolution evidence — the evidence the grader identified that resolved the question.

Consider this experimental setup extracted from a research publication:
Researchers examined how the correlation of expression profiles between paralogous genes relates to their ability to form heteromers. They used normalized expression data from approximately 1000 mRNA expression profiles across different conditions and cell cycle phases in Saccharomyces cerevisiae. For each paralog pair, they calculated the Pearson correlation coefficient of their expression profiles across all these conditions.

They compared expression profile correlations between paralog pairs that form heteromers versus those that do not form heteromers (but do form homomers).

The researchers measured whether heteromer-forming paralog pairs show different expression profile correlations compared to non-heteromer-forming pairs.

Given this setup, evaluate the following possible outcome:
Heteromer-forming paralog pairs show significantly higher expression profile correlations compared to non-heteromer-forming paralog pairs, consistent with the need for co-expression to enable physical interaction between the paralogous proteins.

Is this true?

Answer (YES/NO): NO